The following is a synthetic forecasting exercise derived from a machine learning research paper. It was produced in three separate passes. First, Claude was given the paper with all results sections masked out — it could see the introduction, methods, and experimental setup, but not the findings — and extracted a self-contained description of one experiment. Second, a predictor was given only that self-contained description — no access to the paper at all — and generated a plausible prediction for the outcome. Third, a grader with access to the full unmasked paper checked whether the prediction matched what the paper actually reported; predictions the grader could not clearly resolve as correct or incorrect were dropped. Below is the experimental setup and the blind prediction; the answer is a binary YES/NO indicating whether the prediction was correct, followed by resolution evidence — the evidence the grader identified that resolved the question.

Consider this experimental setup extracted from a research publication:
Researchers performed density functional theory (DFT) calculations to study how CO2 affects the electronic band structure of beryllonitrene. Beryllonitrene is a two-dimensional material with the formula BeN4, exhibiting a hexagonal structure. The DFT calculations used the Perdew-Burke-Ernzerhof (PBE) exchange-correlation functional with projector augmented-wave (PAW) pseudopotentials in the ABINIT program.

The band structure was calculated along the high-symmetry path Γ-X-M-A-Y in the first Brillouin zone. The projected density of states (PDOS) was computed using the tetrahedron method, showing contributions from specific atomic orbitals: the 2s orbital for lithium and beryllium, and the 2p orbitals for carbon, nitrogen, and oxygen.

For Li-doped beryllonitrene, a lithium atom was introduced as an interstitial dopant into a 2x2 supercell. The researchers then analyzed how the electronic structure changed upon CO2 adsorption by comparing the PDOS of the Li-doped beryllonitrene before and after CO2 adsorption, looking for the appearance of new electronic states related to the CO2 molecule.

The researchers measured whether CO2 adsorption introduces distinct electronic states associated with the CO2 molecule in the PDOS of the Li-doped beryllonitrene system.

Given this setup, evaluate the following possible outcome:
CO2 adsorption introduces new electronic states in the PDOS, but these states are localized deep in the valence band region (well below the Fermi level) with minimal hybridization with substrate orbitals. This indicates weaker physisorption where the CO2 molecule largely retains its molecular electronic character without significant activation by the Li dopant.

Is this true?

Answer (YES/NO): NO